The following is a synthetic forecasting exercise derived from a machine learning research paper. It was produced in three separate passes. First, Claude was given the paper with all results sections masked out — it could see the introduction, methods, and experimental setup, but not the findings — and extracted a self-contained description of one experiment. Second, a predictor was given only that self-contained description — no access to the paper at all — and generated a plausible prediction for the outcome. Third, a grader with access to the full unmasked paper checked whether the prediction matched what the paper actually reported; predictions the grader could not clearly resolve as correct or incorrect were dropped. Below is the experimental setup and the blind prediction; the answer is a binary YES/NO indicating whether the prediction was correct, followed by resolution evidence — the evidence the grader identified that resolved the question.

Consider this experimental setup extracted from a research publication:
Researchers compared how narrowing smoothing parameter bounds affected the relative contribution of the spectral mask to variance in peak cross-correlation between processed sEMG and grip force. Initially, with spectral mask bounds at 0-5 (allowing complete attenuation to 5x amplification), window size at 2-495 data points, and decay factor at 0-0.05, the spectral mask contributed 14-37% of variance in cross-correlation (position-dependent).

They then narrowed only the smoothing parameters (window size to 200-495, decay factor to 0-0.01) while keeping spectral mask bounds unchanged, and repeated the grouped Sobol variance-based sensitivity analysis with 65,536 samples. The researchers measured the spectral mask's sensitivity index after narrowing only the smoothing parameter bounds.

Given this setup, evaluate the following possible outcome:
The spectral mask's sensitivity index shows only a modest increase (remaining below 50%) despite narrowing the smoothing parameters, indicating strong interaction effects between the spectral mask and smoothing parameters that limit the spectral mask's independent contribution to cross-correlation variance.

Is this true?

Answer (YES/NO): NO